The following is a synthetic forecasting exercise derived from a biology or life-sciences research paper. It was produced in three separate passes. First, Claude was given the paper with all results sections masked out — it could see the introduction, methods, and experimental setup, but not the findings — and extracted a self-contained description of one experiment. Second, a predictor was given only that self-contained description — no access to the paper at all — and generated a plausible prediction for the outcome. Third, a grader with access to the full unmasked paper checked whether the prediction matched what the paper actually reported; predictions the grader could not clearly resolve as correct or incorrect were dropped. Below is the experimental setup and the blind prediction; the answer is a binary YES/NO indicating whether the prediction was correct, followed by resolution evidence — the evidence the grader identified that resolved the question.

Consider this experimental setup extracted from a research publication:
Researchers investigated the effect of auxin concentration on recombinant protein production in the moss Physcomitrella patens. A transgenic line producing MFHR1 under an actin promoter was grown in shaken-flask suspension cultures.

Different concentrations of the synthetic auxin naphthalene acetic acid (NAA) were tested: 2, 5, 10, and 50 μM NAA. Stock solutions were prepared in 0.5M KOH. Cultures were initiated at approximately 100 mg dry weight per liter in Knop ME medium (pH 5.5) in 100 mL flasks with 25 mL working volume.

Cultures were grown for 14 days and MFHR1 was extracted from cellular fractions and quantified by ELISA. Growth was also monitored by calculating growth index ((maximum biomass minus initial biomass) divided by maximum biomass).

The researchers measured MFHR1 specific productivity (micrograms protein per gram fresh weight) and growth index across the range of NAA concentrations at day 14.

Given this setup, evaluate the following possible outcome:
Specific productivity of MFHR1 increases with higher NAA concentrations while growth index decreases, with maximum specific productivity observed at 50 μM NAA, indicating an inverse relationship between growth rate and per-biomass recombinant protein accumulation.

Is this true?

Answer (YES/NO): NO